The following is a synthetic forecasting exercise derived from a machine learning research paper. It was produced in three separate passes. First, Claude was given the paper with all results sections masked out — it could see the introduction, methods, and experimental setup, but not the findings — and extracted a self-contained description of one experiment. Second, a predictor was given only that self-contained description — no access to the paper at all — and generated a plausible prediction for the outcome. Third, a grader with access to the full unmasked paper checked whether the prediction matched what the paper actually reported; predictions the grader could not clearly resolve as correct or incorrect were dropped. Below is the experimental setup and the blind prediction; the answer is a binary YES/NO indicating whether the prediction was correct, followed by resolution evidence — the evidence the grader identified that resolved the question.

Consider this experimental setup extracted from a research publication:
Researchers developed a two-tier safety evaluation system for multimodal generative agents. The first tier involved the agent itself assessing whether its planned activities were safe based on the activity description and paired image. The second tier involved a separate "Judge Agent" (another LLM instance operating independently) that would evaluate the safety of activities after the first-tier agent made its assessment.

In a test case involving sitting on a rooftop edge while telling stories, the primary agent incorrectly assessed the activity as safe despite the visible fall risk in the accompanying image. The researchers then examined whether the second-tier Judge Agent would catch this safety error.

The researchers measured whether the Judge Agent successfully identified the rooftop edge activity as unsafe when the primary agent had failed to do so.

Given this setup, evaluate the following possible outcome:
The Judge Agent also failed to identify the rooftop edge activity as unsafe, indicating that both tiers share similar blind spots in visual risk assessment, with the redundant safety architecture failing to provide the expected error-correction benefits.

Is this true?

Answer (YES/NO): NO